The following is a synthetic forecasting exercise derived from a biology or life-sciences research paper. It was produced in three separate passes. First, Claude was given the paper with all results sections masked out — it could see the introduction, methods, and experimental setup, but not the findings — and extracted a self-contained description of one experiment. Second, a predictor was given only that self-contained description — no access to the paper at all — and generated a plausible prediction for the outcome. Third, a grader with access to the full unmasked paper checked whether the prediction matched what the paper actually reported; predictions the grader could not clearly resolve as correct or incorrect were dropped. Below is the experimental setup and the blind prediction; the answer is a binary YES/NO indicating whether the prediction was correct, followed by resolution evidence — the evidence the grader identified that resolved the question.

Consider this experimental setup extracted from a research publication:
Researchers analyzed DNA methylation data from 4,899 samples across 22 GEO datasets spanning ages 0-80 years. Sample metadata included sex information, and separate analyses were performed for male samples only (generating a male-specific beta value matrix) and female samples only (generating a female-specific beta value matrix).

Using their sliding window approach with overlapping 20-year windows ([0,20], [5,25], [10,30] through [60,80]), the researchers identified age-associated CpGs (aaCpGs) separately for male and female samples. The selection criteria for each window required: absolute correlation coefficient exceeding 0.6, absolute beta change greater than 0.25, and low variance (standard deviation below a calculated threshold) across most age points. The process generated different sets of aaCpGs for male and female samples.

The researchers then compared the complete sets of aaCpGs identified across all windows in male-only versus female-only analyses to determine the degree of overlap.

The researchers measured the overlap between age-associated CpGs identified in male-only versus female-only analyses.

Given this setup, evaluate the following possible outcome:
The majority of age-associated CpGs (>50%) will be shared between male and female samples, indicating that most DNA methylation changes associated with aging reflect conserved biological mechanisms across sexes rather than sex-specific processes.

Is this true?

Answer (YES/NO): NO